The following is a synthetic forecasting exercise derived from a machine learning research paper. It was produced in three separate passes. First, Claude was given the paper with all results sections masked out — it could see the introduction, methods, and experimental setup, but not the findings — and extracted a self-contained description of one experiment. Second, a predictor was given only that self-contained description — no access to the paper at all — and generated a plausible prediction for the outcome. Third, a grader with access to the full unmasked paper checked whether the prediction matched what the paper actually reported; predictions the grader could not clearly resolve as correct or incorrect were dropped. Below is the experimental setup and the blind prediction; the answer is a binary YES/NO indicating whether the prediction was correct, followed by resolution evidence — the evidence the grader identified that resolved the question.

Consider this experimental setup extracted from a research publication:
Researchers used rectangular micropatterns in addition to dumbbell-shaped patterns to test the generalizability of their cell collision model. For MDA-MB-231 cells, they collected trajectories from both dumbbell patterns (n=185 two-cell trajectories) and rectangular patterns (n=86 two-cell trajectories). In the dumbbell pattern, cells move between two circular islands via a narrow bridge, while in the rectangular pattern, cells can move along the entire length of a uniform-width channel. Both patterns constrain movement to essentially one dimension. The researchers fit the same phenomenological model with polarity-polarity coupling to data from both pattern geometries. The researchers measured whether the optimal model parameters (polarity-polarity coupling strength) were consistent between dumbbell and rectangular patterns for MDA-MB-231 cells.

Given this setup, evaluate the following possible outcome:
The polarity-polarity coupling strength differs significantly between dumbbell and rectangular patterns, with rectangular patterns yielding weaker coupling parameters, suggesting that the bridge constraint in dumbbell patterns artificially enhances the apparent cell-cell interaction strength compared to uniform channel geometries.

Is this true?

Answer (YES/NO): NO